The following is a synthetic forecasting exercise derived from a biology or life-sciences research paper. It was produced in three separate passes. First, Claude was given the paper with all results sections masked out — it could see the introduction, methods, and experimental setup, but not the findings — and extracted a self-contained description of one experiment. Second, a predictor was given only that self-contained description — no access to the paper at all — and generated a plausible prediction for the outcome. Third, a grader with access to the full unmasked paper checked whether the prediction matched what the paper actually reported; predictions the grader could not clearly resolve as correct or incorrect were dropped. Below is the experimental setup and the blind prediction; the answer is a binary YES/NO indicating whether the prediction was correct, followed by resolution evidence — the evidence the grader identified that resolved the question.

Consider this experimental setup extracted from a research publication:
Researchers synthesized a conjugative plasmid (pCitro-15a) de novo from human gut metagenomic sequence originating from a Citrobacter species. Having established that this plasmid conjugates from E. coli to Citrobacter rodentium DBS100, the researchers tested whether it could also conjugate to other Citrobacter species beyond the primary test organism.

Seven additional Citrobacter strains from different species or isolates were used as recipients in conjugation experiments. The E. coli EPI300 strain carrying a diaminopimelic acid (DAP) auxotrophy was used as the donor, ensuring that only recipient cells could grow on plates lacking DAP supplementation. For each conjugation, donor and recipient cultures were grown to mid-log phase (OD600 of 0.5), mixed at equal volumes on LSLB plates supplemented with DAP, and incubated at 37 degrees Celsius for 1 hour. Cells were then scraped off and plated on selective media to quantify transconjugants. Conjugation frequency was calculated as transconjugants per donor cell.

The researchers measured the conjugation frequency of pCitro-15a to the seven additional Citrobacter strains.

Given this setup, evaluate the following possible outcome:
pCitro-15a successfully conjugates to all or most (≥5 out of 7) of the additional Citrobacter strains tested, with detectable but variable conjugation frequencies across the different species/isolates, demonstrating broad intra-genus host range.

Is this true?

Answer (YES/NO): NO